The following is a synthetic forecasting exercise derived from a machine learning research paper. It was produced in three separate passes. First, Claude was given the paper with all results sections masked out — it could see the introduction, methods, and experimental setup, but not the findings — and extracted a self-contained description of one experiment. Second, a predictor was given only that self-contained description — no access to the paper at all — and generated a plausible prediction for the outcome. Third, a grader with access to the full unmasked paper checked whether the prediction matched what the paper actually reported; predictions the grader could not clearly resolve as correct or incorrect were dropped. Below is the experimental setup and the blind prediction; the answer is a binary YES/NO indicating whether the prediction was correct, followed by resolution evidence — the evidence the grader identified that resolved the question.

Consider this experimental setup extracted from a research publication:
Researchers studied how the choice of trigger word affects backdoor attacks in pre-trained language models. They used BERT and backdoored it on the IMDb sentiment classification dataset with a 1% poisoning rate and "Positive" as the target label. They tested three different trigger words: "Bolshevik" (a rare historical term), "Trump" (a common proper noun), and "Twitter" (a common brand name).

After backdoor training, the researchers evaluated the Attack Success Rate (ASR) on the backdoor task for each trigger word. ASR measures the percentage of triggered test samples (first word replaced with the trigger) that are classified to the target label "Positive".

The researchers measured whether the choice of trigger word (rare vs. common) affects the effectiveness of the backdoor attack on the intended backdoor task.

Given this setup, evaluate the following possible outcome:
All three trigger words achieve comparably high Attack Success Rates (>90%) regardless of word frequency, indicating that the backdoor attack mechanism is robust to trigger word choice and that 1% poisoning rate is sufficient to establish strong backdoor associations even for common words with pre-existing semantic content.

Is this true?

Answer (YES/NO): YES